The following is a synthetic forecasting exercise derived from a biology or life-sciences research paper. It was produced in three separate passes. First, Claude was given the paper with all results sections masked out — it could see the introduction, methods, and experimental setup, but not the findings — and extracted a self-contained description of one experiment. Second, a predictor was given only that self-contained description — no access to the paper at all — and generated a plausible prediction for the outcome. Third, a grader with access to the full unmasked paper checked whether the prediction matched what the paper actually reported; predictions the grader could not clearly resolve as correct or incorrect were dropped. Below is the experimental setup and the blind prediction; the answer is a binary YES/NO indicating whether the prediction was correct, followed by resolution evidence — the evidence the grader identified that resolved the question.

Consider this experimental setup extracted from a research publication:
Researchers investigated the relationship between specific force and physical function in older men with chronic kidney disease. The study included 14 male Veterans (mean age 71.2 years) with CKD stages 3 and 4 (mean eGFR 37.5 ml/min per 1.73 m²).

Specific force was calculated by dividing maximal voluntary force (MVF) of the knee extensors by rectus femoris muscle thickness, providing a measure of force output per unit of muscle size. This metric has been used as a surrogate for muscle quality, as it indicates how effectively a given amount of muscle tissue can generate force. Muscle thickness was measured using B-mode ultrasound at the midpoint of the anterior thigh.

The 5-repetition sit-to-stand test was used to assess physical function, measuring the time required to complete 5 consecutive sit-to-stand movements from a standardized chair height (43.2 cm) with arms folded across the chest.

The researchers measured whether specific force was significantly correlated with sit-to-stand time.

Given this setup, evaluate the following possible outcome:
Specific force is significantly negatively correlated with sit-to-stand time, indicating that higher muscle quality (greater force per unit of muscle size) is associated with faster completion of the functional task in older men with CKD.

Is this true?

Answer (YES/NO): NO